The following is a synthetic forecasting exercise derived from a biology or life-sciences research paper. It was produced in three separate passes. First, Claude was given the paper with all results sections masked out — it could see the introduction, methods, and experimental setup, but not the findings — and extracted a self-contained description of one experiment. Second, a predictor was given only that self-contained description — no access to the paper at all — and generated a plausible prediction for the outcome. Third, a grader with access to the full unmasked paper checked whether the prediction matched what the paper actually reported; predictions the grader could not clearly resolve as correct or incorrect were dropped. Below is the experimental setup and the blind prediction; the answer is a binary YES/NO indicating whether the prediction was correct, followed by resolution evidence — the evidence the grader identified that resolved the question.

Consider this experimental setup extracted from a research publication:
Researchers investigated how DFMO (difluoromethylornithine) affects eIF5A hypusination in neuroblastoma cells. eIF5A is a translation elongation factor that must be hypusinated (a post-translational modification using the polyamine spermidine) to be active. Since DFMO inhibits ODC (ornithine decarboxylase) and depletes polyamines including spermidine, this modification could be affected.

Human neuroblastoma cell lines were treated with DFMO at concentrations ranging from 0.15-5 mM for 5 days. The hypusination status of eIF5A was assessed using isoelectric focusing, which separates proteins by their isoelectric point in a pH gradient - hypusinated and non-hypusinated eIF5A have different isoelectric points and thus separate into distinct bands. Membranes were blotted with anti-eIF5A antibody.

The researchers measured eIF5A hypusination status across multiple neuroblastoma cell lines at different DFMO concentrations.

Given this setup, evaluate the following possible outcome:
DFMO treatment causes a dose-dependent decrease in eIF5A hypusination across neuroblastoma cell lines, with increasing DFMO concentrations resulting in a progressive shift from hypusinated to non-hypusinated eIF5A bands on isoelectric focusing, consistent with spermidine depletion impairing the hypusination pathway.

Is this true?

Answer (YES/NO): NO